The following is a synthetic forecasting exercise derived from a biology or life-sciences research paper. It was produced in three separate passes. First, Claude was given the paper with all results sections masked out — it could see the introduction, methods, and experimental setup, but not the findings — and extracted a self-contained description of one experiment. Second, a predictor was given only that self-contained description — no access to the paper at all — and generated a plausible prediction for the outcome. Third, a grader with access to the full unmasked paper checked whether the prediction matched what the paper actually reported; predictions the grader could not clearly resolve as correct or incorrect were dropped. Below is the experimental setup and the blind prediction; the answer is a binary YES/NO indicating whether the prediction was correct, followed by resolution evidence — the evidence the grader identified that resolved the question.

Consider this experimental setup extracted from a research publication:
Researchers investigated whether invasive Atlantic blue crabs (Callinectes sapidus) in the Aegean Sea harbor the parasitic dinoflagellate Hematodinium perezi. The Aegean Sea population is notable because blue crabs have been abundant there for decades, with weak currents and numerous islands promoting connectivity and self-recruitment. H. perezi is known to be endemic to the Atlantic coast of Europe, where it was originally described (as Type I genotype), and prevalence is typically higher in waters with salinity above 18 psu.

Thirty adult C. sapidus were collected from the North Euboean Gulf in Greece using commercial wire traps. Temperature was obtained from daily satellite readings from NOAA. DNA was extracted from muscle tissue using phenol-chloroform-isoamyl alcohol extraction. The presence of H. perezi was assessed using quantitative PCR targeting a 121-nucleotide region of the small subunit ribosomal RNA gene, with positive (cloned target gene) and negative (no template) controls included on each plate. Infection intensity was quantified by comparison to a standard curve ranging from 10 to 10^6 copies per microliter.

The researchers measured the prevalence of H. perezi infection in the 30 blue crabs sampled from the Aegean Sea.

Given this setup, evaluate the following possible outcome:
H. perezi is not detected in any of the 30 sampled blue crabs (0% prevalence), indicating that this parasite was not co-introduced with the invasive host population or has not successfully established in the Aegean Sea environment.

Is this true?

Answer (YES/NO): YES